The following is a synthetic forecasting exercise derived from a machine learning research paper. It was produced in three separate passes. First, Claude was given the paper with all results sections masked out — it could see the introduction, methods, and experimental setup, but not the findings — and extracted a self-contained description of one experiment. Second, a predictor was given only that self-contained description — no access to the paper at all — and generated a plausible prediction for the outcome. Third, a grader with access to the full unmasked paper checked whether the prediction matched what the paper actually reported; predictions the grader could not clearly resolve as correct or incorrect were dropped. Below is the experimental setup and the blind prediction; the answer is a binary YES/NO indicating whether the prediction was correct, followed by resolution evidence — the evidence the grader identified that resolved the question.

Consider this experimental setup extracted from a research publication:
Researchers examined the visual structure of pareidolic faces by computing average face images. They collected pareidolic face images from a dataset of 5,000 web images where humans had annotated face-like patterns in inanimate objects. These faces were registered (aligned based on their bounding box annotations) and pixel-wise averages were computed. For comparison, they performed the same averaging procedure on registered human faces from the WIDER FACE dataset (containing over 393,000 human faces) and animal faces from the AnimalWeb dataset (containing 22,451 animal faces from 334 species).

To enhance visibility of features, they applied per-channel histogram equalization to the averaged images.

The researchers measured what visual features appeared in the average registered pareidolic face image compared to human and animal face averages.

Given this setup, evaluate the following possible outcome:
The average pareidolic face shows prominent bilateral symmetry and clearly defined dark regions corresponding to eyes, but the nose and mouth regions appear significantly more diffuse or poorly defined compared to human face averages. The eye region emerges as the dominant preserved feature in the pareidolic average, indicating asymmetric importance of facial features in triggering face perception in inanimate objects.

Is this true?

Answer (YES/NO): NO